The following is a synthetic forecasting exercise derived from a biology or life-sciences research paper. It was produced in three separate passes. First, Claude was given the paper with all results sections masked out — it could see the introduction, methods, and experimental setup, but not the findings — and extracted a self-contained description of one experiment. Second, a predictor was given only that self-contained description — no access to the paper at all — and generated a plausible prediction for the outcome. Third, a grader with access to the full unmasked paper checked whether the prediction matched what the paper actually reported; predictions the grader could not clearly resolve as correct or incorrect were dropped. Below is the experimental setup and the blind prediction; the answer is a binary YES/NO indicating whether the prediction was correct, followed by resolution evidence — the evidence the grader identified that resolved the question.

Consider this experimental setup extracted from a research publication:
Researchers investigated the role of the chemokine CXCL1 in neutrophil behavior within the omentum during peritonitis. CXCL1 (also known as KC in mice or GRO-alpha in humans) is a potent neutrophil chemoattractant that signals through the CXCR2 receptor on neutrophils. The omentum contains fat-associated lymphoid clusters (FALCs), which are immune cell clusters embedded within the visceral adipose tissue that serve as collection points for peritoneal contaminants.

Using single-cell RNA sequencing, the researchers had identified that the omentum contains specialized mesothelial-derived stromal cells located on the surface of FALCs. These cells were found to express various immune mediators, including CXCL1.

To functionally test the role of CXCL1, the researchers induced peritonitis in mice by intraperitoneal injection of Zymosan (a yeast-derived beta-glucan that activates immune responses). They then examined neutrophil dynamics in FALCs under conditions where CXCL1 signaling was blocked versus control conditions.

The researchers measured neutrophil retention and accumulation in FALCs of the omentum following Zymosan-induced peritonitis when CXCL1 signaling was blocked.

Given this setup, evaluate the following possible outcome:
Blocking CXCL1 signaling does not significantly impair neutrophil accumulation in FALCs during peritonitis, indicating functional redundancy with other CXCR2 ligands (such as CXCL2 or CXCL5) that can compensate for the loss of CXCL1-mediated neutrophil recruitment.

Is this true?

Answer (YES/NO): NO